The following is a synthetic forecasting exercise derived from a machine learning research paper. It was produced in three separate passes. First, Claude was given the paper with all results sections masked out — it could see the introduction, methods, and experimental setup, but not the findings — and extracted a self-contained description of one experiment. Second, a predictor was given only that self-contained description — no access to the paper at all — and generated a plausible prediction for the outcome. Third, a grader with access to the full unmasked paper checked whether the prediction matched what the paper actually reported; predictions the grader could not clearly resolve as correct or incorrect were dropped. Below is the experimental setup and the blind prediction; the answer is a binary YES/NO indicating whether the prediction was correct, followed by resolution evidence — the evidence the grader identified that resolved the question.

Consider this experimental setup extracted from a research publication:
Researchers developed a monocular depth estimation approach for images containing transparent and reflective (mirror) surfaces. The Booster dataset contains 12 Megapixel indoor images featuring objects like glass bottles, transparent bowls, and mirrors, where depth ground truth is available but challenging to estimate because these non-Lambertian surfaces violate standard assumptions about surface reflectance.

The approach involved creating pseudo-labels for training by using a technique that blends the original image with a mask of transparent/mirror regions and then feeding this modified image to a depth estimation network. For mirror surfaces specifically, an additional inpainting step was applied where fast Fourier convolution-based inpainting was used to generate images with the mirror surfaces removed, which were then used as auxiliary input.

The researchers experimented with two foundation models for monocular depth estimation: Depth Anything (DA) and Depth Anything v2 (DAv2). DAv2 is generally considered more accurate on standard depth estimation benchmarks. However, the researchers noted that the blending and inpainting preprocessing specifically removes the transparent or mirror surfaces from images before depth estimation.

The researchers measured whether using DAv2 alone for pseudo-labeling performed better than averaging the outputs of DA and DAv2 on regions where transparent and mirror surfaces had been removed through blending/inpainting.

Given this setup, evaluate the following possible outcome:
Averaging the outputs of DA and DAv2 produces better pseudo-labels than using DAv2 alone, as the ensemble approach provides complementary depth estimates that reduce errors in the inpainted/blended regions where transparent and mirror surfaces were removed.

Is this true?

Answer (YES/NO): YES